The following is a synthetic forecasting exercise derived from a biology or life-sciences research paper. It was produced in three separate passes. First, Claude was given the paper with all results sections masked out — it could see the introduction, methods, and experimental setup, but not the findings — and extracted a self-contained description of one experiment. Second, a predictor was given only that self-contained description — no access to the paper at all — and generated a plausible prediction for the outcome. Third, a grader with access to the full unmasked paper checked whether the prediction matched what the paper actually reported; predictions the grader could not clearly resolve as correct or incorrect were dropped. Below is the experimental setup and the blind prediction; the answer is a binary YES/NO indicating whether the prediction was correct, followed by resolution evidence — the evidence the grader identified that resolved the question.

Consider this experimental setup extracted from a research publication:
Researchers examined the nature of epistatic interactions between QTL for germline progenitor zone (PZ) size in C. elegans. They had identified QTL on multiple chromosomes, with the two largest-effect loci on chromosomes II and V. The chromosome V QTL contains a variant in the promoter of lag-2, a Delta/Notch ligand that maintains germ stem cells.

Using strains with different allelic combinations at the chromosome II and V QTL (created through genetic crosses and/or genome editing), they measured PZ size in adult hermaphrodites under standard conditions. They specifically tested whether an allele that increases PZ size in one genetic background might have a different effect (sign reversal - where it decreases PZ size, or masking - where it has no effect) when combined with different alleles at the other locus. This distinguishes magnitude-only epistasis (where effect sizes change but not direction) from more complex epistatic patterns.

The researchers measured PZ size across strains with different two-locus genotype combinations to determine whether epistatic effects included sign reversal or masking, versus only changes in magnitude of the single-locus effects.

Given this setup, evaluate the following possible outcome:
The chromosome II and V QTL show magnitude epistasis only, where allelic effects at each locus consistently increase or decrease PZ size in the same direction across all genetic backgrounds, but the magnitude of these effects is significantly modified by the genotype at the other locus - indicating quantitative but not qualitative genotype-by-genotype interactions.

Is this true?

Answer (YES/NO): NO